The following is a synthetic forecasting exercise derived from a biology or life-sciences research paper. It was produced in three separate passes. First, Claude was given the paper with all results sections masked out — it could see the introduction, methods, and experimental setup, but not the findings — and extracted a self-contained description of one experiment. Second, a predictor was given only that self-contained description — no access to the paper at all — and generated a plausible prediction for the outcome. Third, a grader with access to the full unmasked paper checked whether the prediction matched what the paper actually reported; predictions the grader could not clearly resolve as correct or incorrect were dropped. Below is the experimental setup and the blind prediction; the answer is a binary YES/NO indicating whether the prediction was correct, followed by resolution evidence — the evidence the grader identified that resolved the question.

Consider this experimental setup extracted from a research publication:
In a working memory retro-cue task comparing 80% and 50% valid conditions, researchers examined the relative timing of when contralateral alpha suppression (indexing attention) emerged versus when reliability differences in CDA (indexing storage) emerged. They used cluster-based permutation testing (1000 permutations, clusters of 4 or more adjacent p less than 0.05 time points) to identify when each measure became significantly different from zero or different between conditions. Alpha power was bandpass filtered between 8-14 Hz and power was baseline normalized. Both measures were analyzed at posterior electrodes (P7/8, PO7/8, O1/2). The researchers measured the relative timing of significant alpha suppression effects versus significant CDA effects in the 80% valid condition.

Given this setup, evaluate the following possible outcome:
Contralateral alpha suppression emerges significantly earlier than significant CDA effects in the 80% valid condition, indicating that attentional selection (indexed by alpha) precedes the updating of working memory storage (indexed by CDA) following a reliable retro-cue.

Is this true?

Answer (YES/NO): NO